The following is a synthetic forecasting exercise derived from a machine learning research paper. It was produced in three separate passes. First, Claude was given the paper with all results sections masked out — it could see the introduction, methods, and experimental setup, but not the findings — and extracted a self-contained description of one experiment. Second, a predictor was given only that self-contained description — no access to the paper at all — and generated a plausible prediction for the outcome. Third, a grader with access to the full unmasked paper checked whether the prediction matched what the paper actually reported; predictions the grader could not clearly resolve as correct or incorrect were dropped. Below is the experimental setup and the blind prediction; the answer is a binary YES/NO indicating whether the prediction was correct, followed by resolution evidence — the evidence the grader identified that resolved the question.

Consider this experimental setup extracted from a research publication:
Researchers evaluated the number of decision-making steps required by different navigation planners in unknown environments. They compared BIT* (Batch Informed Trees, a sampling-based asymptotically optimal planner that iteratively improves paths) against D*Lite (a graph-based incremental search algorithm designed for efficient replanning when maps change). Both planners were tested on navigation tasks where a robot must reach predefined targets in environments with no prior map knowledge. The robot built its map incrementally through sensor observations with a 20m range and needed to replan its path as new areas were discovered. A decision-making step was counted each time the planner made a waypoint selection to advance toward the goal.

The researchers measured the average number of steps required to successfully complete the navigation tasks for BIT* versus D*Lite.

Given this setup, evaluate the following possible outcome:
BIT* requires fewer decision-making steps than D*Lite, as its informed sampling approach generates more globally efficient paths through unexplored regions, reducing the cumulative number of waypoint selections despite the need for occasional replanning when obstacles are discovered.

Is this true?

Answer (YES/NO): NO